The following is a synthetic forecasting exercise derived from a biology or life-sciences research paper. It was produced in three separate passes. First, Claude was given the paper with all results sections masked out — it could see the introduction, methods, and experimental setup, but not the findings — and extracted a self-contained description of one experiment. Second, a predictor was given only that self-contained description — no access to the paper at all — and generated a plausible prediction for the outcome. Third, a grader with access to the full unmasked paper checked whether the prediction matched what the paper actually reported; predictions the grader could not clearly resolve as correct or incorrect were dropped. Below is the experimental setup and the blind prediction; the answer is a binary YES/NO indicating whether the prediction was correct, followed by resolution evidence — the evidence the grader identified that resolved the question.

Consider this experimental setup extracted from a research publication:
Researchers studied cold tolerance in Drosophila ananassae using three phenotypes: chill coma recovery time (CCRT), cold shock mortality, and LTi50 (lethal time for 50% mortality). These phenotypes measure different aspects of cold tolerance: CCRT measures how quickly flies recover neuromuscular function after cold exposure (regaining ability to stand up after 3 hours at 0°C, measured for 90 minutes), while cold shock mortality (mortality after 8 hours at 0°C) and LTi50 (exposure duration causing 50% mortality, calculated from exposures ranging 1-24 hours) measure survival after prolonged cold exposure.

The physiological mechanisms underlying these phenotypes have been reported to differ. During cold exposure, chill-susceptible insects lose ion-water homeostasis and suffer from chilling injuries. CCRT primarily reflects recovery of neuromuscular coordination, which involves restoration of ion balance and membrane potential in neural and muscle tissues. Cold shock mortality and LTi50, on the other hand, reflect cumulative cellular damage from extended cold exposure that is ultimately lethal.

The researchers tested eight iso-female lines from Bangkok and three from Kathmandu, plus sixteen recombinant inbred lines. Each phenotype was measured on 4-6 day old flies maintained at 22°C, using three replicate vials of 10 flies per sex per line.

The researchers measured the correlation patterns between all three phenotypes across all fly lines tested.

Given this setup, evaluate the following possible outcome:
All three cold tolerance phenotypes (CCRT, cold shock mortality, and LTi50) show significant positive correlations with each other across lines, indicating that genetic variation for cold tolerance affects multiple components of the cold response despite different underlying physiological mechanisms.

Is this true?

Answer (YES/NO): NO